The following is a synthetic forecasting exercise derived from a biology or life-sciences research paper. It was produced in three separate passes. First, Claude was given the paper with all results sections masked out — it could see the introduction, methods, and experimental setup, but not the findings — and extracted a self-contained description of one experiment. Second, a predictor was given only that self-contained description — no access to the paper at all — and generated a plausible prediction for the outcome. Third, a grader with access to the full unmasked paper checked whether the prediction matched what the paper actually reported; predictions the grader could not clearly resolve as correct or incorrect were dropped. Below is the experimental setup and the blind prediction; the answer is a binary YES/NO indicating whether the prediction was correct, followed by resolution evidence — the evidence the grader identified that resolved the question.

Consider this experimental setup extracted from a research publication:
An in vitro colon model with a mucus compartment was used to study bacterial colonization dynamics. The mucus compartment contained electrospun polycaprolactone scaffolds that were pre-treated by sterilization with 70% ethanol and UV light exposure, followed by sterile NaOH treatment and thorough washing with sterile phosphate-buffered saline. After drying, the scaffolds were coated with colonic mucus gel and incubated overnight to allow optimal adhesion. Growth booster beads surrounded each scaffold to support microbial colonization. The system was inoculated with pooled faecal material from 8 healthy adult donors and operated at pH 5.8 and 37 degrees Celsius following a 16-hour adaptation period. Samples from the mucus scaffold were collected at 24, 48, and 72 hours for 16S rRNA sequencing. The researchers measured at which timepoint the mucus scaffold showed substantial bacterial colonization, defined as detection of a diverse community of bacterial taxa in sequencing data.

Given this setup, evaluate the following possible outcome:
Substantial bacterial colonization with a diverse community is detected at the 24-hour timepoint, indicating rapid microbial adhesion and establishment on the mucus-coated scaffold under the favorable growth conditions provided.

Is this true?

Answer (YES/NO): YES